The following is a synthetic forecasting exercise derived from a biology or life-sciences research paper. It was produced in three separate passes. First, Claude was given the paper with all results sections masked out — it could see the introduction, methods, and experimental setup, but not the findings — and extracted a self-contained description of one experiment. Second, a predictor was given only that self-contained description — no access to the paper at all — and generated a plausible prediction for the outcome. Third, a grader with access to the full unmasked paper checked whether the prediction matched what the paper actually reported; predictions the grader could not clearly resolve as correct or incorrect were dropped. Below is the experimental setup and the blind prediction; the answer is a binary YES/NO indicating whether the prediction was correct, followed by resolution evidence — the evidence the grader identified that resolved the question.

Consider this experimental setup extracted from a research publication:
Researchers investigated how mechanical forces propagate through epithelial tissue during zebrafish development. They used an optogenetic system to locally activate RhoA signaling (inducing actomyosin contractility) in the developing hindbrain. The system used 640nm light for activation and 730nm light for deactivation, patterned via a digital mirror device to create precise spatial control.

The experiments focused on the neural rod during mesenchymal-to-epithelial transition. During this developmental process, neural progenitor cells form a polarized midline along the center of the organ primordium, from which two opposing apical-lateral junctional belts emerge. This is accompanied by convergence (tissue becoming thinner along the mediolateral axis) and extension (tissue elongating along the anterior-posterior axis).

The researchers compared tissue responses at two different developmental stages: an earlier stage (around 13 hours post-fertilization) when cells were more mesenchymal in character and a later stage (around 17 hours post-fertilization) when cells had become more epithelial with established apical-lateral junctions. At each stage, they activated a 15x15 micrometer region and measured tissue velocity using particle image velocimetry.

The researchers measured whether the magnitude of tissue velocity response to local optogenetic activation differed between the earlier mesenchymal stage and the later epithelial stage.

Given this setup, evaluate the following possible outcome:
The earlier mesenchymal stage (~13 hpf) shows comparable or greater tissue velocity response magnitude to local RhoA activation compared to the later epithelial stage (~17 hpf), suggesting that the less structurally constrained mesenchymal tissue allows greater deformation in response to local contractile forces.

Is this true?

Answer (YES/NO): NO